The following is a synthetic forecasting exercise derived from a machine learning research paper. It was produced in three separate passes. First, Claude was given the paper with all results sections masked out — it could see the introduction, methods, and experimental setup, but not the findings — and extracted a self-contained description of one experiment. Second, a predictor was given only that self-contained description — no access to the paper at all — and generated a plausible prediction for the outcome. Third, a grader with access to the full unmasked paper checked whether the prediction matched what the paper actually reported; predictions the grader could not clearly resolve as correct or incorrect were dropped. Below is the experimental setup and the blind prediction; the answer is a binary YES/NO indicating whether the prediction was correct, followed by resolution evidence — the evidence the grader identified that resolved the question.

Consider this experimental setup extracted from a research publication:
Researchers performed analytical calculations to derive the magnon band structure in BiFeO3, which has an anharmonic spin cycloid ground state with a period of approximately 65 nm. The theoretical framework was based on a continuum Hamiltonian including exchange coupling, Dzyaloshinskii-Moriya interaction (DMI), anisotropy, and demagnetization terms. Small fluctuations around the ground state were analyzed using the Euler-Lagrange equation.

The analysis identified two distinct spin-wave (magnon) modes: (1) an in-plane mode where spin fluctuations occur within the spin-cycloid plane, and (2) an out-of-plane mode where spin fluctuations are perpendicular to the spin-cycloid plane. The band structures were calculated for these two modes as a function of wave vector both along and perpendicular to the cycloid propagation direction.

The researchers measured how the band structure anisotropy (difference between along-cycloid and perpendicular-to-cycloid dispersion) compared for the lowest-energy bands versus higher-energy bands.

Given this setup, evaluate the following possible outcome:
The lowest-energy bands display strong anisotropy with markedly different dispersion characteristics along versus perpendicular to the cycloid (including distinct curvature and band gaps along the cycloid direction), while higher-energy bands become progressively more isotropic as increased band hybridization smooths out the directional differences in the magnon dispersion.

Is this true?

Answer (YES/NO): YES